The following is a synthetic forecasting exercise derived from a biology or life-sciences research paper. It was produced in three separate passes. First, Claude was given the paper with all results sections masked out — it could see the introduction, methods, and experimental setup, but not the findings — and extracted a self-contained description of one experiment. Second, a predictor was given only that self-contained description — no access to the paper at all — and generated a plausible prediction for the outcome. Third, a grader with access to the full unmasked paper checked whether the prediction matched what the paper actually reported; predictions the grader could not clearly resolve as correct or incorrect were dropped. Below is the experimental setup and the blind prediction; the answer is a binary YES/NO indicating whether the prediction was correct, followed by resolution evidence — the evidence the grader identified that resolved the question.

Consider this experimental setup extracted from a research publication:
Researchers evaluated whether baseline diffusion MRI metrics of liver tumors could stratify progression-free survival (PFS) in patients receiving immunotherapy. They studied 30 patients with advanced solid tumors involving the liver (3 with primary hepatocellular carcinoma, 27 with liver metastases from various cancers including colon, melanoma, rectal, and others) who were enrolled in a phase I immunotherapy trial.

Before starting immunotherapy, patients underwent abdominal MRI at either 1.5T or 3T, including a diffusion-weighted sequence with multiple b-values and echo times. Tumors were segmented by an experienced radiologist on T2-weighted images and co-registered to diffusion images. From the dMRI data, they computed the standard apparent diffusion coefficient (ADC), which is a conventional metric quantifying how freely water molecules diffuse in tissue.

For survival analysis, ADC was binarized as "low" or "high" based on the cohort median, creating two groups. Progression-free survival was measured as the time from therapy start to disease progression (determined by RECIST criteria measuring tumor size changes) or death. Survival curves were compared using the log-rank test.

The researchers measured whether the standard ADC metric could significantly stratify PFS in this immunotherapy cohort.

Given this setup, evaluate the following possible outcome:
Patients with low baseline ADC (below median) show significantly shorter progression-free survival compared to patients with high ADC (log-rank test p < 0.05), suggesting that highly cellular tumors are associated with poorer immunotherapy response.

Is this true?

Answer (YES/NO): NO